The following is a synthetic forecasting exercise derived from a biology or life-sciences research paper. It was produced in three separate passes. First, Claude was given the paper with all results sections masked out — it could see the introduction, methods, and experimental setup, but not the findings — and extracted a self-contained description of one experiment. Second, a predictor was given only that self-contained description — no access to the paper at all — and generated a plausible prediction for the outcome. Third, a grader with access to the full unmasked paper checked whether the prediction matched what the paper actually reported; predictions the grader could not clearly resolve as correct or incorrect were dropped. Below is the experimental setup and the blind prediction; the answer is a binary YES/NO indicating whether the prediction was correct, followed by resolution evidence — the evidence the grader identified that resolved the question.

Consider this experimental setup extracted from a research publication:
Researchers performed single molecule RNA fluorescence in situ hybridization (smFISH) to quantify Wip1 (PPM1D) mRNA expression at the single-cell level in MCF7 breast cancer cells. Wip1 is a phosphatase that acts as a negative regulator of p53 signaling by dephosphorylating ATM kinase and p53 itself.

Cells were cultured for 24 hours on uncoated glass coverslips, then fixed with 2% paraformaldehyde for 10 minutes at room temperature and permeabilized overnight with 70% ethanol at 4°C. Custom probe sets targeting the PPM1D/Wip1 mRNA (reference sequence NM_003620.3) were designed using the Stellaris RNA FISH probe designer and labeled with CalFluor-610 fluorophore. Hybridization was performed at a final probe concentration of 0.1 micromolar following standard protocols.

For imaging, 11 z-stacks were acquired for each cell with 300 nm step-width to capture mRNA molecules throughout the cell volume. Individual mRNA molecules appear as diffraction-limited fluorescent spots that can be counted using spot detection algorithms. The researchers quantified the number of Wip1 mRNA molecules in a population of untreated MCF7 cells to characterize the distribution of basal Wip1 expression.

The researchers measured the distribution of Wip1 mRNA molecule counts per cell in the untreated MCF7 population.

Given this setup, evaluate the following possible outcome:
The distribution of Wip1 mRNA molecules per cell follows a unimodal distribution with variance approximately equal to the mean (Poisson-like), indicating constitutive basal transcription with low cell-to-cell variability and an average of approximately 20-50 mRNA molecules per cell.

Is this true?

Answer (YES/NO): NO